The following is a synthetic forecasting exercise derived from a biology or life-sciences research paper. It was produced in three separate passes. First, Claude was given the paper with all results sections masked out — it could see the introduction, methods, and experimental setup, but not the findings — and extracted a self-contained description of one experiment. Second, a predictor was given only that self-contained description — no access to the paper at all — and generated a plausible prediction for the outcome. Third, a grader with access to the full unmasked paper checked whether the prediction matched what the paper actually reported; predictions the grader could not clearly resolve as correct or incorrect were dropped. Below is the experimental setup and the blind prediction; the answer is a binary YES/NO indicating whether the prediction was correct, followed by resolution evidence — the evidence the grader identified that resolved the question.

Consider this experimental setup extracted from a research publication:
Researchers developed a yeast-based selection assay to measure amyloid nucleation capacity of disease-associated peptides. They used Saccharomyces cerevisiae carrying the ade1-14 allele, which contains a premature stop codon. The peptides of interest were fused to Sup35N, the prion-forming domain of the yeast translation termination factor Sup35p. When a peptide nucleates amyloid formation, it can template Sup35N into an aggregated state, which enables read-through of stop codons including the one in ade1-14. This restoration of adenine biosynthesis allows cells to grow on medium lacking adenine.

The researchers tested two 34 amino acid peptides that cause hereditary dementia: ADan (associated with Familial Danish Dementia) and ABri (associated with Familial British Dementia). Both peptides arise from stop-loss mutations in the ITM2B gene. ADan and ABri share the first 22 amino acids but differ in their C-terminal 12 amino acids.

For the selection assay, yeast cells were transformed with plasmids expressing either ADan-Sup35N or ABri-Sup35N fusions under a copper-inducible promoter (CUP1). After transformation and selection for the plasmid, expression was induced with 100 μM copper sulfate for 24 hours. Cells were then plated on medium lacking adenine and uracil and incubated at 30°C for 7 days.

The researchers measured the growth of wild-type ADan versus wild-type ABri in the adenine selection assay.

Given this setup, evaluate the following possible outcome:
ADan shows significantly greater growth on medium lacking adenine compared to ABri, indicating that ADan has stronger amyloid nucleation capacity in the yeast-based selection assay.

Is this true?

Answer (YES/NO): YES